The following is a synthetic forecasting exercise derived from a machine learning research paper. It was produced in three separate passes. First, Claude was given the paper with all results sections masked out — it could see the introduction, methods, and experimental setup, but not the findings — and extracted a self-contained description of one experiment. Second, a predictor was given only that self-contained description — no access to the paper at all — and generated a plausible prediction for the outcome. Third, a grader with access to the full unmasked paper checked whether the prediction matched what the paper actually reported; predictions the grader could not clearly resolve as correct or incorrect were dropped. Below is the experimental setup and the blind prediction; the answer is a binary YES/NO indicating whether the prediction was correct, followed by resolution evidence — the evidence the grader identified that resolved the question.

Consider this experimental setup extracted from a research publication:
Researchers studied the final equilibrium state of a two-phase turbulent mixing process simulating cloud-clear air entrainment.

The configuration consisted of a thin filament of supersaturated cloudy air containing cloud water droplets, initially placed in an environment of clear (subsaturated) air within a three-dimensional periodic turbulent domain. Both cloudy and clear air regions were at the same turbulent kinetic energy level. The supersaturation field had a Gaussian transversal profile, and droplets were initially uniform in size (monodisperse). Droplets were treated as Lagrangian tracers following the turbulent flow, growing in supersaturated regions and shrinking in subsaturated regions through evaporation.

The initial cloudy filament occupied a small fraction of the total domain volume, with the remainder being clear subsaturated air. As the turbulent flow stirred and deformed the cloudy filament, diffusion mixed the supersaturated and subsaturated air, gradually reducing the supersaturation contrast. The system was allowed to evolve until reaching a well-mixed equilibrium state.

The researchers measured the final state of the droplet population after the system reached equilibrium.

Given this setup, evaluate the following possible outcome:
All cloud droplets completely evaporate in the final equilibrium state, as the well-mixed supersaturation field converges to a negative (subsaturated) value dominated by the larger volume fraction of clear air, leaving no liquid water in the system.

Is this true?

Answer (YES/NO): YES